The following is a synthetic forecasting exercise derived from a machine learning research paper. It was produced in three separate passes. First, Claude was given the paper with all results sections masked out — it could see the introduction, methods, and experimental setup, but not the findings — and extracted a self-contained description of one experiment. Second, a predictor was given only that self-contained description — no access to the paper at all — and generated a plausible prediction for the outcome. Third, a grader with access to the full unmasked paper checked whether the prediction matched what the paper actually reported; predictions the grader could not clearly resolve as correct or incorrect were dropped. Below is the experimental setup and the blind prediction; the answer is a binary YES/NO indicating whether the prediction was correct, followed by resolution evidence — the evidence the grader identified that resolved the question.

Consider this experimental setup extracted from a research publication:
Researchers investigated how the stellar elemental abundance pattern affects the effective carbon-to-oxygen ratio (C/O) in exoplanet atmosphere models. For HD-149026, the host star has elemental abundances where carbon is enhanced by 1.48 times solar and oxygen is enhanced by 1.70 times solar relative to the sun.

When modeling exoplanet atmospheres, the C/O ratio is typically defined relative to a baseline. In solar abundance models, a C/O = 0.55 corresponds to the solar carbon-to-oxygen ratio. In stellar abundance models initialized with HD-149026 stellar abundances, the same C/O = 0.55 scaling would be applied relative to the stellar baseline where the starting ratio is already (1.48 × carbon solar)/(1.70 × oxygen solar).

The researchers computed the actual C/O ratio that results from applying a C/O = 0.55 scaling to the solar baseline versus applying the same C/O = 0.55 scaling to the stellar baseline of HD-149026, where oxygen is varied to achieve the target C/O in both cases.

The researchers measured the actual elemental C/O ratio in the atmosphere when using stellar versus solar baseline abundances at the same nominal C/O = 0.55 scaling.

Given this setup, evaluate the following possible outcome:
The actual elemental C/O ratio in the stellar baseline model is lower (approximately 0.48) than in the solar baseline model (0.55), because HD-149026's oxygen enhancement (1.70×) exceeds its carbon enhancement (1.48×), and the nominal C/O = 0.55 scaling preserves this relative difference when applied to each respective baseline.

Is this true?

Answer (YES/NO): NO